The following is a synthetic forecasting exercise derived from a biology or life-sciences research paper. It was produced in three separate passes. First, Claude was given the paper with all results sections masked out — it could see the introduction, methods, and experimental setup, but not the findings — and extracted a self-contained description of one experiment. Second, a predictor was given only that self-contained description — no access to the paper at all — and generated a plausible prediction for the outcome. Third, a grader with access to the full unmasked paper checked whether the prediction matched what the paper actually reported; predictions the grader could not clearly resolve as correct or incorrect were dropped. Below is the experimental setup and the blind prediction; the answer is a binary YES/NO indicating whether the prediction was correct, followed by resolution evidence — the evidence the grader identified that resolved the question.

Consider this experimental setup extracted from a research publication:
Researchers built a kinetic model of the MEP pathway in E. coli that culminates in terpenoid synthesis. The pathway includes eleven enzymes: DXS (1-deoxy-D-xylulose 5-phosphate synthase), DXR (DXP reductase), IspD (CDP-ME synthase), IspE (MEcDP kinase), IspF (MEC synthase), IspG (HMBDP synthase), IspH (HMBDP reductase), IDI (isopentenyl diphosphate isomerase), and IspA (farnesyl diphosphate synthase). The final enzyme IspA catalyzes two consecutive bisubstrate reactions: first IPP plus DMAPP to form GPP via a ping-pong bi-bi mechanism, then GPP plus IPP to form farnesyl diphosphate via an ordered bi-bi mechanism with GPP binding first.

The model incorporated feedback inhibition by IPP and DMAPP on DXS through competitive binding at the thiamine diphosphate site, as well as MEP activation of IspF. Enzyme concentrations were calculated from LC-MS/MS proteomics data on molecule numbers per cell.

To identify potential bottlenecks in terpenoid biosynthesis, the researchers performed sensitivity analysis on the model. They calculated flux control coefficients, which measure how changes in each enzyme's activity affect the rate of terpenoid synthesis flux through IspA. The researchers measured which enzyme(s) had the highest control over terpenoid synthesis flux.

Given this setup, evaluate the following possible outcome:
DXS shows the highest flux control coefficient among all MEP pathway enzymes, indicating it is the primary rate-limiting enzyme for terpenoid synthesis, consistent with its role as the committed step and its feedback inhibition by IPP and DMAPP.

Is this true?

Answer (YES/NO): NO